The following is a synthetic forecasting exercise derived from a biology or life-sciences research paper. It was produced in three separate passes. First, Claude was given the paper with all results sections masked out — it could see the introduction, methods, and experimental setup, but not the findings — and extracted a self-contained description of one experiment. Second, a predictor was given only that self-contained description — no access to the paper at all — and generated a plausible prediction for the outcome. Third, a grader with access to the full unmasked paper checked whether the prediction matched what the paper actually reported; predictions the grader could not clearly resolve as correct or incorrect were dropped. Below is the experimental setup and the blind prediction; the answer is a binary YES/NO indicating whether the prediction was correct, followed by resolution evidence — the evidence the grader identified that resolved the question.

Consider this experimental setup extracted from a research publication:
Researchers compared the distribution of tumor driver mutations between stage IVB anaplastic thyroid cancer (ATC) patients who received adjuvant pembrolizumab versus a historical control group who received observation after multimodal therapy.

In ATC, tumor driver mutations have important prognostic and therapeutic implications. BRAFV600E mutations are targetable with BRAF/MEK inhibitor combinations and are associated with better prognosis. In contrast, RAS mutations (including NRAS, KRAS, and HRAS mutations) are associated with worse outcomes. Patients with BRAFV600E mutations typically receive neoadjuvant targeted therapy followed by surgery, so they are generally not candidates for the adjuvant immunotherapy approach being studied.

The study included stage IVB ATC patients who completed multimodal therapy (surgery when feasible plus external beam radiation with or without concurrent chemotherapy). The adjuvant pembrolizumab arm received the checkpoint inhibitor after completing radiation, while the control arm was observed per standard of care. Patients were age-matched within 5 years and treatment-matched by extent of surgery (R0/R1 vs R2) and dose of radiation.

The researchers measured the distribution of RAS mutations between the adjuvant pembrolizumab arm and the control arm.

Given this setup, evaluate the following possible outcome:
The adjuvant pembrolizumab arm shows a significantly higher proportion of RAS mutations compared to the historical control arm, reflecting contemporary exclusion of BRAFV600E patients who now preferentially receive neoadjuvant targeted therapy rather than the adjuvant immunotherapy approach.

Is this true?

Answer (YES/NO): NO